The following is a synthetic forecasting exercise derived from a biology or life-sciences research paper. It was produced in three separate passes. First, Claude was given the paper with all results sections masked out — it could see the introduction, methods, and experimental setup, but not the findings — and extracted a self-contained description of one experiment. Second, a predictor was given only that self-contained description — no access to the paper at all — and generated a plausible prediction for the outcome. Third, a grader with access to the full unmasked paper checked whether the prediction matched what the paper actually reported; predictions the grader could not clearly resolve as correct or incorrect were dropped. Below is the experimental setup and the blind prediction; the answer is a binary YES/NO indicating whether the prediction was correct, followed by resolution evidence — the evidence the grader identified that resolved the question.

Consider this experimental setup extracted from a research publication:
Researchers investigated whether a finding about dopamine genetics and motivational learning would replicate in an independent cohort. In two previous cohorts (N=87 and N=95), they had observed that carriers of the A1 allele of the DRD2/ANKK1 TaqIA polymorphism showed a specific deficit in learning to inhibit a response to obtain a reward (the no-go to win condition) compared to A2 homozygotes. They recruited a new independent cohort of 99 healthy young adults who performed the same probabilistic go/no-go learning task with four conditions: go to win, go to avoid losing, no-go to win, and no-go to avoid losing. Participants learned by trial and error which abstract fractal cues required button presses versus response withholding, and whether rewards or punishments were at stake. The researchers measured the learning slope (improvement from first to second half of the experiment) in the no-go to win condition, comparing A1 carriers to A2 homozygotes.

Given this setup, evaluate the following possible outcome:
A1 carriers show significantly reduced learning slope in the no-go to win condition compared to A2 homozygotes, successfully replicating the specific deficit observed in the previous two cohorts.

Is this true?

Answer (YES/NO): YES